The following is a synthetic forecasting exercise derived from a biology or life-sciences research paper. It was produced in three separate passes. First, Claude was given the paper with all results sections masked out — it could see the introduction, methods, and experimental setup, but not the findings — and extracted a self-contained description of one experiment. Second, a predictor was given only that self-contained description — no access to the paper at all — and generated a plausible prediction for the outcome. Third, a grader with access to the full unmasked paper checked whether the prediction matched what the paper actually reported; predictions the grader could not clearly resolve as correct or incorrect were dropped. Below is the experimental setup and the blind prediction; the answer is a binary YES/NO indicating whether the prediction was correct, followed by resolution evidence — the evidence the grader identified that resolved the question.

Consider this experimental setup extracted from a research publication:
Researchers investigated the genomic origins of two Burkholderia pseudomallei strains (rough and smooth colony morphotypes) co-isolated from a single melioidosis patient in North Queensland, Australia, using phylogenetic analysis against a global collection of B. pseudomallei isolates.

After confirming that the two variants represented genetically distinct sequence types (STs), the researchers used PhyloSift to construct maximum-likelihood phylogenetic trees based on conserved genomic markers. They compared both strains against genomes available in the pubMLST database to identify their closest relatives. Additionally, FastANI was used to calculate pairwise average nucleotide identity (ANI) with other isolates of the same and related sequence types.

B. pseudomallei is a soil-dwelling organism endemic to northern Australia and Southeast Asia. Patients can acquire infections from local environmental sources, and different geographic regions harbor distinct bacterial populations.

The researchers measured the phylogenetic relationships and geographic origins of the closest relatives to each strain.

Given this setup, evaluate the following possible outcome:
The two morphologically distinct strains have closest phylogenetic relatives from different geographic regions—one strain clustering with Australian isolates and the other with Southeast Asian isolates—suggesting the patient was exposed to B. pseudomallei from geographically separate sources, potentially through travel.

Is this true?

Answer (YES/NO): YES